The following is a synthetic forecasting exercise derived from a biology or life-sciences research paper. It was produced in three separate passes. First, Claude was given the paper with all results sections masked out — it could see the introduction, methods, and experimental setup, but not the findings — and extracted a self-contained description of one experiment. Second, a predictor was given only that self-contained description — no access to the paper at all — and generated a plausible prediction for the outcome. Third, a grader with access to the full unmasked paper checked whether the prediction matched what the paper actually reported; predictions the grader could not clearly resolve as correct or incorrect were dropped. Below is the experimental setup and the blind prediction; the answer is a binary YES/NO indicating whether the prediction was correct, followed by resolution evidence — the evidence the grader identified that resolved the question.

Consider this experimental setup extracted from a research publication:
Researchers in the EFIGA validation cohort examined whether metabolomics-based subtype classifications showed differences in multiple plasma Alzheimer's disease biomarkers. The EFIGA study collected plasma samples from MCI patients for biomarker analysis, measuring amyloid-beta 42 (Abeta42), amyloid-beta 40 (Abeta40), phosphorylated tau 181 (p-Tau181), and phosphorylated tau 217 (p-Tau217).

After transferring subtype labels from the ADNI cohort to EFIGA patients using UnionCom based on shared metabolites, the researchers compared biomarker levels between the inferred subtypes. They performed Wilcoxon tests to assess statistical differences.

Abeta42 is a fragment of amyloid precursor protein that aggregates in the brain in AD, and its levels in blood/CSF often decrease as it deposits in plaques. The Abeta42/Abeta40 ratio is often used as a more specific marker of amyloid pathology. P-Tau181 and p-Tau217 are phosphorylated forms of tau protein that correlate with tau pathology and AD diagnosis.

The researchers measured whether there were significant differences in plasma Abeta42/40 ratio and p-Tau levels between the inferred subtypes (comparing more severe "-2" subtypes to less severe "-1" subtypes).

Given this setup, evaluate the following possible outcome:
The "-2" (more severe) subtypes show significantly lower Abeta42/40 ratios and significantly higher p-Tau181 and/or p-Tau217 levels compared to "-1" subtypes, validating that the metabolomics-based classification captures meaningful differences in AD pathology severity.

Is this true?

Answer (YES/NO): NO